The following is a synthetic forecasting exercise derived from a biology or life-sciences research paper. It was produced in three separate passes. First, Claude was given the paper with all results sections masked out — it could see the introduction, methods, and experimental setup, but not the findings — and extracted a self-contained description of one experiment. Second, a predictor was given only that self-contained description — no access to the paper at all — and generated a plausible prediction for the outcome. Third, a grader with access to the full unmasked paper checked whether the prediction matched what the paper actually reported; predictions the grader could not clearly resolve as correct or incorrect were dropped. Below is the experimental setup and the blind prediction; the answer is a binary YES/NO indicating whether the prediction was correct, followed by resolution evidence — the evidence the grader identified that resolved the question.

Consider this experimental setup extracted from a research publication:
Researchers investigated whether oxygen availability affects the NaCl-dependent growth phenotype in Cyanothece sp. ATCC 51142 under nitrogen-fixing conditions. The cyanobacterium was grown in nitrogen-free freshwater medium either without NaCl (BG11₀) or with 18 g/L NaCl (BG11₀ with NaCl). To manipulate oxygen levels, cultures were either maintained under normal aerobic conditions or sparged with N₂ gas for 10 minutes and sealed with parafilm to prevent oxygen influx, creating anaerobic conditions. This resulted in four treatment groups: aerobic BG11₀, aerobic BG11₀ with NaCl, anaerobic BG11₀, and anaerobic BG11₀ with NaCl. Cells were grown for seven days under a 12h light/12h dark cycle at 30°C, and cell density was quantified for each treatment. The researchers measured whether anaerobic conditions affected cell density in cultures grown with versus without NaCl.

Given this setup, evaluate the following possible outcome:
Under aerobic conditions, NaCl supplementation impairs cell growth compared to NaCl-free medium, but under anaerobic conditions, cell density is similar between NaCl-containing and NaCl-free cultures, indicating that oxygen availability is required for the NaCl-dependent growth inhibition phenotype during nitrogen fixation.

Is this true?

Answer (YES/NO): NO